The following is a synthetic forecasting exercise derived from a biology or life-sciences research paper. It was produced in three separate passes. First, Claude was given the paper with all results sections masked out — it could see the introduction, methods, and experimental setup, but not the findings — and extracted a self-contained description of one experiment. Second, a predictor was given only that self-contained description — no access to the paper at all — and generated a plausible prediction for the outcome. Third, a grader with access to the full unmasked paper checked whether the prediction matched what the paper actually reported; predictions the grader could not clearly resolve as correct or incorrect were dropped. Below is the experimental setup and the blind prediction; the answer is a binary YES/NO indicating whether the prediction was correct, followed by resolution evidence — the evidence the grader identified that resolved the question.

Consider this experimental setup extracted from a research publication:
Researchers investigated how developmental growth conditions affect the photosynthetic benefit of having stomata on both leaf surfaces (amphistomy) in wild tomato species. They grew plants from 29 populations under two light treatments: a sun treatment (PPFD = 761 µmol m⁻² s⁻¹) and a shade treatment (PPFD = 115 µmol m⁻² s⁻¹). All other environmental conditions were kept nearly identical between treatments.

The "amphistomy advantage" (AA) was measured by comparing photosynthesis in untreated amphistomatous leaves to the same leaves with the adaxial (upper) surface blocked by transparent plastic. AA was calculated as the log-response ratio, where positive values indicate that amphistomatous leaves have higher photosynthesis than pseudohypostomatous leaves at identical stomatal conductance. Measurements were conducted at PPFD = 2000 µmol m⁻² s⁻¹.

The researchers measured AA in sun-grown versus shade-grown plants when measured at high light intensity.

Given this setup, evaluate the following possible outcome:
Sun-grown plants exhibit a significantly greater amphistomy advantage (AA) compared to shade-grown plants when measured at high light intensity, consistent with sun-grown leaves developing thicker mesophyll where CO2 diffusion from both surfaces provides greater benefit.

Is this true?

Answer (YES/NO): YES